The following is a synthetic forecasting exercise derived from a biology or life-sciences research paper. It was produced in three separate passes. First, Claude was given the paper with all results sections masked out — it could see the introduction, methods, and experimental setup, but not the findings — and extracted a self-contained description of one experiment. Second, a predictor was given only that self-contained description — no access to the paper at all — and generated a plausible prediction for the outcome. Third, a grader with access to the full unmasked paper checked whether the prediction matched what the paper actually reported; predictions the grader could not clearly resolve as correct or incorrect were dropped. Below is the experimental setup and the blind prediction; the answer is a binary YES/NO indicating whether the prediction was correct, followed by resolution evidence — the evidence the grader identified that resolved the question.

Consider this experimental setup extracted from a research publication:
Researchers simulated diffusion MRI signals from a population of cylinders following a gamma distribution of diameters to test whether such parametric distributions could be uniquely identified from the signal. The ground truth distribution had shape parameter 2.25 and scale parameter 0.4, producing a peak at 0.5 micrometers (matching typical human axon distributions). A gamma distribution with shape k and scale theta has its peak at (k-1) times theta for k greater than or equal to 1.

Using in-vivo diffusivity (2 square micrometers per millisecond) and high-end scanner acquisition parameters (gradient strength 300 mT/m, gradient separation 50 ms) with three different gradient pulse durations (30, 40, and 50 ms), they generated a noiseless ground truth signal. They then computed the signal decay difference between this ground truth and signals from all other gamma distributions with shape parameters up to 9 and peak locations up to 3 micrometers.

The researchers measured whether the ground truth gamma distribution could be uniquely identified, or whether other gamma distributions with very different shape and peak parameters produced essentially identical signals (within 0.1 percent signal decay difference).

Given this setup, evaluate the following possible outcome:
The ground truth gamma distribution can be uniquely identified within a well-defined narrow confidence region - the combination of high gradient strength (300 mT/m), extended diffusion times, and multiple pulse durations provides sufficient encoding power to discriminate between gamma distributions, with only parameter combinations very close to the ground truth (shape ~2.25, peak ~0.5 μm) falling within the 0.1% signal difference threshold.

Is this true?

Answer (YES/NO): NO